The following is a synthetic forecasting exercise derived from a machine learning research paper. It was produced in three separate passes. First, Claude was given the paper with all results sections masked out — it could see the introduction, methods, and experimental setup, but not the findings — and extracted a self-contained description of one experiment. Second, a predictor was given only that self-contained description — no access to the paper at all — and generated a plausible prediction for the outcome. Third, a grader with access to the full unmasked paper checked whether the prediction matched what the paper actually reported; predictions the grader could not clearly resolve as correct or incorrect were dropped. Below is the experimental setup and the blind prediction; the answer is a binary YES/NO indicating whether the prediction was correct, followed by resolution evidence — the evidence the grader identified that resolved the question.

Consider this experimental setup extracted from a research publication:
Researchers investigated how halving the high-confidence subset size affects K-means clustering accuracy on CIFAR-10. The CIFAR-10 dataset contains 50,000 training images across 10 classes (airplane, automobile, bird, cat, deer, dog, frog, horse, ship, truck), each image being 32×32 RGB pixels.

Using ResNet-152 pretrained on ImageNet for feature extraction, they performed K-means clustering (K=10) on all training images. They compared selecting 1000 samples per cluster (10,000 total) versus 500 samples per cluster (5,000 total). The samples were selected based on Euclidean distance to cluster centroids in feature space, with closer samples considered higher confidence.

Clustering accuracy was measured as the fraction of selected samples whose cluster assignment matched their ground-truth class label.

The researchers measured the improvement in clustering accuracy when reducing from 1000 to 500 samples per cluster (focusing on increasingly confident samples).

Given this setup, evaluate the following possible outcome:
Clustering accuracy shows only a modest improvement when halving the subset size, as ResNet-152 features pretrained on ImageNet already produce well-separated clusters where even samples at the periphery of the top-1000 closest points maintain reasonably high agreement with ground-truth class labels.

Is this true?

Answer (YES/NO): YES